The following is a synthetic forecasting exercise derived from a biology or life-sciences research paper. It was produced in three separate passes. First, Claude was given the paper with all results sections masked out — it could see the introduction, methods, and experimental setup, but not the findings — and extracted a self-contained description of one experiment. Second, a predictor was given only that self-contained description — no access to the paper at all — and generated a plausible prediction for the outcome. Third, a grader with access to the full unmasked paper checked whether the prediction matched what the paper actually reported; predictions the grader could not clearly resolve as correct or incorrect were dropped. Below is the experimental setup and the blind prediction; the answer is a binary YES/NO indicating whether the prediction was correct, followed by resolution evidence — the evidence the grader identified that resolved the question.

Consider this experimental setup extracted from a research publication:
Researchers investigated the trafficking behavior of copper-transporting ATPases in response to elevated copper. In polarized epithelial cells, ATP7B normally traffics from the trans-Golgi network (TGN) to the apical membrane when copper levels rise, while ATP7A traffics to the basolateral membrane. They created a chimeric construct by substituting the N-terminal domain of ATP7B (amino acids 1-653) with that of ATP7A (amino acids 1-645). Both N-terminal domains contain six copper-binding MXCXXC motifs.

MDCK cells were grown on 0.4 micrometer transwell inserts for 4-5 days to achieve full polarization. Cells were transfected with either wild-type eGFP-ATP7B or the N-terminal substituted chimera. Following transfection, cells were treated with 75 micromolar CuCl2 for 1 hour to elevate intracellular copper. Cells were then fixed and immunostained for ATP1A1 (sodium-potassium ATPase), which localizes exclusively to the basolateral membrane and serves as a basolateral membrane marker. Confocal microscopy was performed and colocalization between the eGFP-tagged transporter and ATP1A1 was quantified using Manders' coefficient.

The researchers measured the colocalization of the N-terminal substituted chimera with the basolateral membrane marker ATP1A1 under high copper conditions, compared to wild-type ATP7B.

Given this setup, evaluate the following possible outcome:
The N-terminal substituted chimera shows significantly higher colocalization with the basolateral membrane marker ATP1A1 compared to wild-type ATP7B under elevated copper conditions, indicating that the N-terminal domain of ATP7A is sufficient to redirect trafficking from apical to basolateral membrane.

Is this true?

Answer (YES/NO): YES